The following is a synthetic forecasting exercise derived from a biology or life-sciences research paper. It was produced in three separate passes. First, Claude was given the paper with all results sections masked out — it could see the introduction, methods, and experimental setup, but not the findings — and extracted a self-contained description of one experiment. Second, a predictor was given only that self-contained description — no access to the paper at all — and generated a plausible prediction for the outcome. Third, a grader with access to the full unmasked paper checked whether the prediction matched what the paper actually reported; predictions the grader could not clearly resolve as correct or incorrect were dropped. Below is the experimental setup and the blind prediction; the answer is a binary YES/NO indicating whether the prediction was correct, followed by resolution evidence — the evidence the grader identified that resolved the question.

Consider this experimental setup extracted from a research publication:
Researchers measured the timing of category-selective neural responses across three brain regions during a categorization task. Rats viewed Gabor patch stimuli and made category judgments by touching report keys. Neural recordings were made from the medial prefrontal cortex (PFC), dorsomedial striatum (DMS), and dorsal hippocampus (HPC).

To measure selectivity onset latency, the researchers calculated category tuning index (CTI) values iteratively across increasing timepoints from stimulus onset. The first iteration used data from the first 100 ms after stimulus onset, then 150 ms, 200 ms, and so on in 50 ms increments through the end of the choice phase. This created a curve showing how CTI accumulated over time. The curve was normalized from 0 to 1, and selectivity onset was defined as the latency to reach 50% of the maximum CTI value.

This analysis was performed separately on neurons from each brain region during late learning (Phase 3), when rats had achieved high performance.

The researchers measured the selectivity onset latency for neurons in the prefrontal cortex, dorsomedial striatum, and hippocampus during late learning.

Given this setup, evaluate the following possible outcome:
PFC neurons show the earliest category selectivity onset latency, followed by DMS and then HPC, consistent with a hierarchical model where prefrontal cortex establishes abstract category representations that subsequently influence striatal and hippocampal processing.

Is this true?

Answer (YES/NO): NO